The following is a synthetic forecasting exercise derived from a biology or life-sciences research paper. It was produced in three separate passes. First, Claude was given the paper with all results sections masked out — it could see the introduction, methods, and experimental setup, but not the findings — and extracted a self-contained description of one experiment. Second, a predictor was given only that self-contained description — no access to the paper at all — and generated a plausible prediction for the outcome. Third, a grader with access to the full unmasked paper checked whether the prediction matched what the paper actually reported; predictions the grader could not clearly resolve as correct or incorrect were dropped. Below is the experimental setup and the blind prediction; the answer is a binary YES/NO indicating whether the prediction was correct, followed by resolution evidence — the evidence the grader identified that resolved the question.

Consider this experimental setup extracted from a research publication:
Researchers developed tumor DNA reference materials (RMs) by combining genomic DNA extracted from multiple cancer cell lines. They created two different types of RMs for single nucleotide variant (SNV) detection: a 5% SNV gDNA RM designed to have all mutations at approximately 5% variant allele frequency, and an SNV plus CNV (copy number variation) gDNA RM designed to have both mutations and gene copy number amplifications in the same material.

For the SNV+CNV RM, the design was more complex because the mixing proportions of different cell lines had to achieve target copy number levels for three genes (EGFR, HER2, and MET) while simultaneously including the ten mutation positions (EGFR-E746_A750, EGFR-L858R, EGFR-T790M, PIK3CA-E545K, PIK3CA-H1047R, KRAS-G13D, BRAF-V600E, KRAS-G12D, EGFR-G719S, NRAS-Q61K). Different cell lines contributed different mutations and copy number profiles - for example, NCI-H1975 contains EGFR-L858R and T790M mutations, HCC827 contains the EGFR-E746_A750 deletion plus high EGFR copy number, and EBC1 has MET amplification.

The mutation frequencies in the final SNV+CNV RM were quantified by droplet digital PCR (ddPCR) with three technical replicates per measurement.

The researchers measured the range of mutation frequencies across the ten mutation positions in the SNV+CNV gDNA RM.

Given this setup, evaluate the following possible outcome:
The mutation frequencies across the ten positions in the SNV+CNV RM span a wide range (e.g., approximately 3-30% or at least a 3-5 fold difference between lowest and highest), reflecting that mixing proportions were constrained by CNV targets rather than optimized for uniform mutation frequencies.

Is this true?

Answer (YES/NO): YES